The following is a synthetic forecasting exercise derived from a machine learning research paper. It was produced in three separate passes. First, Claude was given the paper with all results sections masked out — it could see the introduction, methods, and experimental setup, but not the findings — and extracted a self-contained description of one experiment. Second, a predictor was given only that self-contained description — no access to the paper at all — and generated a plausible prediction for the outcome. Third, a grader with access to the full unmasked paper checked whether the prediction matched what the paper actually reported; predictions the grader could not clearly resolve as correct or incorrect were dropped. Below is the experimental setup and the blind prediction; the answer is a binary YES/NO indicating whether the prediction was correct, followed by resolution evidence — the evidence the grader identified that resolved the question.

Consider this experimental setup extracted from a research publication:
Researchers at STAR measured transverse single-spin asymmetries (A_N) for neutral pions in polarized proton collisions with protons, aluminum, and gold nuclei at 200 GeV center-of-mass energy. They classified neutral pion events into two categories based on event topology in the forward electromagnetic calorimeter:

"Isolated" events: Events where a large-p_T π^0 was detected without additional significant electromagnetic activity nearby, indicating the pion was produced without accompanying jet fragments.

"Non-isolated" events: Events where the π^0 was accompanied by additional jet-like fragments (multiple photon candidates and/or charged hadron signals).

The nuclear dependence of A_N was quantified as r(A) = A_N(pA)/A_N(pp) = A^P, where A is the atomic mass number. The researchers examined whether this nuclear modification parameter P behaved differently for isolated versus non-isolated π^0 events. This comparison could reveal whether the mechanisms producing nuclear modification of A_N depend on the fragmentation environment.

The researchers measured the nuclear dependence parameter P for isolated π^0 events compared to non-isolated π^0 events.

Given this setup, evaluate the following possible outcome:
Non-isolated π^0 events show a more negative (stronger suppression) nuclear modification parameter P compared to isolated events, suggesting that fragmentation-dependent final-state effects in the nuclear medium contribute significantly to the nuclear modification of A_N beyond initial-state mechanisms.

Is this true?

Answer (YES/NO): NO